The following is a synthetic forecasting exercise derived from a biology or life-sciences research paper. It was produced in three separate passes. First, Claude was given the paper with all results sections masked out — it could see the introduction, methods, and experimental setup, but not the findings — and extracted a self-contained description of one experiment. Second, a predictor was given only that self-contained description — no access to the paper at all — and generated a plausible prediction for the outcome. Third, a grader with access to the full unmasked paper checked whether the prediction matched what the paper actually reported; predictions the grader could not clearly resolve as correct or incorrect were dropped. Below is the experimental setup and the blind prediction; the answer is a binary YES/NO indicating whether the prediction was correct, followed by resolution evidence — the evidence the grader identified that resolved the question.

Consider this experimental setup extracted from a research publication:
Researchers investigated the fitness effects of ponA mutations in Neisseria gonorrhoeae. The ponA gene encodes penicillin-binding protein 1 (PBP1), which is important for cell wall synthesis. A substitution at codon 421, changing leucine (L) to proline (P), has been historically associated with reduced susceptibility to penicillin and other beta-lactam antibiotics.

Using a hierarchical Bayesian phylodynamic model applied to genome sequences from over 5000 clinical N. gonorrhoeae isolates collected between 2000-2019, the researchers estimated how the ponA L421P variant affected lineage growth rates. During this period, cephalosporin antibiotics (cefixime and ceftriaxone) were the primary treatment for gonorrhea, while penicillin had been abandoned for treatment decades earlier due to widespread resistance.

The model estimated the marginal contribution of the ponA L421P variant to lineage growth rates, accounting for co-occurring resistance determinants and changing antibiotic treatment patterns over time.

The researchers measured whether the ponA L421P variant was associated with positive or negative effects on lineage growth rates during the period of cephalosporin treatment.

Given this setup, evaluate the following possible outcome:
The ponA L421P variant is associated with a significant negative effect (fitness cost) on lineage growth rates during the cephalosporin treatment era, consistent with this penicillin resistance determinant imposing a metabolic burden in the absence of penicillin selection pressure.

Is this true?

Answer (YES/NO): NO